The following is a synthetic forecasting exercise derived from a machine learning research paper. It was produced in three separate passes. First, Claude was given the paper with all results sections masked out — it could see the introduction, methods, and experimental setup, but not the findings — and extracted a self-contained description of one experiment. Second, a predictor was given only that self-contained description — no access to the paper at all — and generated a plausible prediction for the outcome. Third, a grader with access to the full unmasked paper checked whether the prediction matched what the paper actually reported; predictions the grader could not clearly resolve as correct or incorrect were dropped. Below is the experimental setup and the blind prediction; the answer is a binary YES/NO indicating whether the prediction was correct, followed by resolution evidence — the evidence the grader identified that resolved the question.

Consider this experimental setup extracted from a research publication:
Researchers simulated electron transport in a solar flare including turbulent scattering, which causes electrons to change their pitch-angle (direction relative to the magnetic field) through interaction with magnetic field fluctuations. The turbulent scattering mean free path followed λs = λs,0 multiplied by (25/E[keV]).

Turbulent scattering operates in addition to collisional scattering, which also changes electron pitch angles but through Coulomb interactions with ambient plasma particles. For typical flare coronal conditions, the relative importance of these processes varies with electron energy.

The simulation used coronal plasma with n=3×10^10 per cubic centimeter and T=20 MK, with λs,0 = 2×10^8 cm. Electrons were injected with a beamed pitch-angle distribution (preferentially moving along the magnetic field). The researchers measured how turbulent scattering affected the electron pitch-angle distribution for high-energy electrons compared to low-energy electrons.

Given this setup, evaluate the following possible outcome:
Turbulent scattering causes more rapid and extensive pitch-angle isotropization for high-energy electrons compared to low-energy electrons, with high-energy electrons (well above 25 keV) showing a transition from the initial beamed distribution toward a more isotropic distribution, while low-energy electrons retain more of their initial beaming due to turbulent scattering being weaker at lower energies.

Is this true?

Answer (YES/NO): YES